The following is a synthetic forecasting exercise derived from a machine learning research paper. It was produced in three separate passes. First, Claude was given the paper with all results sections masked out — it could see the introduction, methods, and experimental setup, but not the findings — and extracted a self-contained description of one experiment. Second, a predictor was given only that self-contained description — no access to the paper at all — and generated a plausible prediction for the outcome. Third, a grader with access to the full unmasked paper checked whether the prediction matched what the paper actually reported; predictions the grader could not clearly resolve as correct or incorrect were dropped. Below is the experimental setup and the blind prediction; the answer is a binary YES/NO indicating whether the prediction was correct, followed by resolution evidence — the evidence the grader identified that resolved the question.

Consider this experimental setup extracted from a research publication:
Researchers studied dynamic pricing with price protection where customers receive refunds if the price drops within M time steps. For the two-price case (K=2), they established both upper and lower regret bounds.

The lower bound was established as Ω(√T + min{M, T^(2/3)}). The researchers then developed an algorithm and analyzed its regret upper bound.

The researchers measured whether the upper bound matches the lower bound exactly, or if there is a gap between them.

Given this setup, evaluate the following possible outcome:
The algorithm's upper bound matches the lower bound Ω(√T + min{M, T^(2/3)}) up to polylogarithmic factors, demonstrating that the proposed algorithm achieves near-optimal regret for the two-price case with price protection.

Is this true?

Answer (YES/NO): YES